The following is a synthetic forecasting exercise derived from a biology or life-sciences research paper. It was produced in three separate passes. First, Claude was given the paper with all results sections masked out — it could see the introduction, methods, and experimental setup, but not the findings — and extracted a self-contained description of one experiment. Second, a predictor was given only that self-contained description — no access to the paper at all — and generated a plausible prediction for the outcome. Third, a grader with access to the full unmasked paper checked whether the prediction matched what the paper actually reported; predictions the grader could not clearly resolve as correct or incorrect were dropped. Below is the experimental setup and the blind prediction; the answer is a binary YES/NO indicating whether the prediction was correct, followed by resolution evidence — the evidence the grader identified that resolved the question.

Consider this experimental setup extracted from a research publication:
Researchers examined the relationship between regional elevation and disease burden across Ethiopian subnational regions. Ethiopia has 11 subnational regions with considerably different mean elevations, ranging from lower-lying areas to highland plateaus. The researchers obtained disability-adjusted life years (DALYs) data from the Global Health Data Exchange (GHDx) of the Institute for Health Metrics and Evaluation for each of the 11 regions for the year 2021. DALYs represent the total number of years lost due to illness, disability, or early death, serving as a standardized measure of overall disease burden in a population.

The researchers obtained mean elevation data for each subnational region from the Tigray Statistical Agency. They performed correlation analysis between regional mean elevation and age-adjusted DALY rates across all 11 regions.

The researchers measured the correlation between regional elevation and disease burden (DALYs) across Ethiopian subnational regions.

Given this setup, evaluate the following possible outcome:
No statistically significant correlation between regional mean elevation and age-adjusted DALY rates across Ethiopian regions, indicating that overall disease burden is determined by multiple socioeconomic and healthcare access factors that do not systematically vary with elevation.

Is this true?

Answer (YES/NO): NO